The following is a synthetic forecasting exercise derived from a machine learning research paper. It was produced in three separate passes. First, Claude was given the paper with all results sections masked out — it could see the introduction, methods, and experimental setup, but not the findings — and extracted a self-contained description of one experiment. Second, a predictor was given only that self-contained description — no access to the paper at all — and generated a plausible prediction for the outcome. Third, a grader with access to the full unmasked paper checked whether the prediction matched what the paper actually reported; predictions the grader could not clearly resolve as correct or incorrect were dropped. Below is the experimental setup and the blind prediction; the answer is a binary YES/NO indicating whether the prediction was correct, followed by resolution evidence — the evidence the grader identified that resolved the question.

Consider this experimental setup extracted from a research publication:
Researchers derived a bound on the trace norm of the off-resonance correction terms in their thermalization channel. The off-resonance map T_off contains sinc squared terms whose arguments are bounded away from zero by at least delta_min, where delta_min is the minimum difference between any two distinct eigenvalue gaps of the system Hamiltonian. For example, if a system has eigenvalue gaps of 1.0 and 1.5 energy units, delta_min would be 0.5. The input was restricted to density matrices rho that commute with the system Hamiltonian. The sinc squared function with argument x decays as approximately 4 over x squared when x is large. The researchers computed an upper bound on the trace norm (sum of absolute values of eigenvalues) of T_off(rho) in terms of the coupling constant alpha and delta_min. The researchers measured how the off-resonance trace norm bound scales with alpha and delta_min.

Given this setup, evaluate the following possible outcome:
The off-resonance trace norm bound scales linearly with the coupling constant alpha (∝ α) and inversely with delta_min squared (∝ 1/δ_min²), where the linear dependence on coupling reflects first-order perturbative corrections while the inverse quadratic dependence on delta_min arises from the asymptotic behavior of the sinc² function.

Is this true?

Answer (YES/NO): NO